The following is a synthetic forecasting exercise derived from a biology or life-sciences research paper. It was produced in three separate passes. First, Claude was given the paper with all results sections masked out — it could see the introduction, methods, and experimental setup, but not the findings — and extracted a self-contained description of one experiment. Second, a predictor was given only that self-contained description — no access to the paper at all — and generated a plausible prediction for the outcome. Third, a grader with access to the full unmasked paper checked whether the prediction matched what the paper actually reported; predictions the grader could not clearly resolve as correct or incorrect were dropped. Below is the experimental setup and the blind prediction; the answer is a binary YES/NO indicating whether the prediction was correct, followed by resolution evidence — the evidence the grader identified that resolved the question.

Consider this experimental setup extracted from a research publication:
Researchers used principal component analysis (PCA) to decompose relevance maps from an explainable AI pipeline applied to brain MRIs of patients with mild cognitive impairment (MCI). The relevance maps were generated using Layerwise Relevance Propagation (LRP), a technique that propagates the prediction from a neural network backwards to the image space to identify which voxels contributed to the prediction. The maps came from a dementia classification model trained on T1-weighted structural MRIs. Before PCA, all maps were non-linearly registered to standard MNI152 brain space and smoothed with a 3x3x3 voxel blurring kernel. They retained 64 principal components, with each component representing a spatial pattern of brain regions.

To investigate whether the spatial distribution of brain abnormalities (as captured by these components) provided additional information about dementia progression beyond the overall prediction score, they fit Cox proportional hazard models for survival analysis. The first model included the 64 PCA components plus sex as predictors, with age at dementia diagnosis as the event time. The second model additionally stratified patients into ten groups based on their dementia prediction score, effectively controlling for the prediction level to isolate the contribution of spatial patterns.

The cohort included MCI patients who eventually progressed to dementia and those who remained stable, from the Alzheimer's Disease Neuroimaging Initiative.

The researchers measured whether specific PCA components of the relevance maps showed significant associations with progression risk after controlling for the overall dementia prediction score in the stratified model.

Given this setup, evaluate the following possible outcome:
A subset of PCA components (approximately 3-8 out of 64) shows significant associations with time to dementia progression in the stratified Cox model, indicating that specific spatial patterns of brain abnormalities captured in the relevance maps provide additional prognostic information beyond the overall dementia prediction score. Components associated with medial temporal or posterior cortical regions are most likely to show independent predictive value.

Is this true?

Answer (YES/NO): NO